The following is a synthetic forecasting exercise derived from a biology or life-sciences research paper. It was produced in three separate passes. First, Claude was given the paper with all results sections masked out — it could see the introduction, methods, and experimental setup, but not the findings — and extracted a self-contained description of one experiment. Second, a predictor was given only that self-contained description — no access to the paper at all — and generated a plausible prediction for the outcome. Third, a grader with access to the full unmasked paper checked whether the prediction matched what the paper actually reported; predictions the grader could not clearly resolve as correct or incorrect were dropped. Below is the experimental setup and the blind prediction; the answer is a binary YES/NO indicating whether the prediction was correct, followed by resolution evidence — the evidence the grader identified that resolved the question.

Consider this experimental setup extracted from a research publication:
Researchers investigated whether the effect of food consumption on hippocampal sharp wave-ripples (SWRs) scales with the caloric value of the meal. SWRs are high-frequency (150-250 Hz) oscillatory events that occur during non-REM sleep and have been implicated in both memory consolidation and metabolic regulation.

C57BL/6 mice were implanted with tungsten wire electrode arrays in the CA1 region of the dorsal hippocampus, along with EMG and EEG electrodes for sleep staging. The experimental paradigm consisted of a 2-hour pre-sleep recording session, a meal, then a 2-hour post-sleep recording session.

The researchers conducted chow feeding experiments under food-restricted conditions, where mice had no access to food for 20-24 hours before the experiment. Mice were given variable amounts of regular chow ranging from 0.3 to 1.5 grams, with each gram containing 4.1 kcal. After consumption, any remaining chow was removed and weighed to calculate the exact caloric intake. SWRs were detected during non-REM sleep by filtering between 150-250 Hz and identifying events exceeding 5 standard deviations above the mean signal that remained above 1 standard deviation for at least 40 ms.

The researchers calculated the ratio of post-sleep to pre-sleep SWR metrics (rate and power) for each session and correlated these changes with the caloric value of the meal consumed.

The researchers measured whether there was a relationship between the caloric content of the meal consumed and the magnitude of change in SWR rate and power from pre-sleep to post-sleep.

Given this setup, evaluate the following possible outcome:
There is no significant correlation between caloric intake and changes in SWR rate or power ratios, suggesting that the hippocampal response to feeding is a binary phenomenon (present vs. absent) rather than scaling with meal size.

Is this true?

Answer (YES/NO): NO